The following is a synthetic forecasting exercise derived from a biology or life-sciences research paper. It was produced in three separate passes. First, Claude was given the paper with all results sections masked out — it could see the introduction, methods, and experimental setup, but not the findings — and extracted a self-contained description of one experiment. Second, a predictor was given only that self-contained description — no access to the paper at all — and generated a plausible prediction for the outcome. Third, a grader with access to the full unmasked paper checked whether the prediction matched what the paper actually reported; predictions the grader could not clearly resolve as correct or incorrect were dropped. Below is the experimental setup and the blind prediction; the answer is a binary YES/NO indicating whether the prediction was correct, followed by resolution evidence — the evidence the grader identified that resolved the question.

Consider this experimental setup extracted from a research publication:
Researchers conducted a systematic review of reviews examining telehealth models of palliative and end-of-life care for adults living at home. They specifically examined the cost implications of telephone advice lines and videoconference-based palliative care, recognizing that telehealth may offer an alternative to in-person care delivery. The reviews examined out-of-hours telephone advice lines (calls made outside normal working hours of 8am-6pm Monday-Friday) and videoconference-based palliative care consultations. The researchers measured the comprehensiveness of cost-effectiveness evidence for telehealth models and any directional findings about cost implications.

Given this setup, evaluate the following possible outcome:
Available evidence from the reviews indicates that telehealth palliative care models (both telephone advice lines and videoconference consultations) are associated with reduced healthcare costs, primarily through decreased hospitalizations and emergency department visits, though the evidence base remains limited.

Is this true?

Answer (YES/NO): NO